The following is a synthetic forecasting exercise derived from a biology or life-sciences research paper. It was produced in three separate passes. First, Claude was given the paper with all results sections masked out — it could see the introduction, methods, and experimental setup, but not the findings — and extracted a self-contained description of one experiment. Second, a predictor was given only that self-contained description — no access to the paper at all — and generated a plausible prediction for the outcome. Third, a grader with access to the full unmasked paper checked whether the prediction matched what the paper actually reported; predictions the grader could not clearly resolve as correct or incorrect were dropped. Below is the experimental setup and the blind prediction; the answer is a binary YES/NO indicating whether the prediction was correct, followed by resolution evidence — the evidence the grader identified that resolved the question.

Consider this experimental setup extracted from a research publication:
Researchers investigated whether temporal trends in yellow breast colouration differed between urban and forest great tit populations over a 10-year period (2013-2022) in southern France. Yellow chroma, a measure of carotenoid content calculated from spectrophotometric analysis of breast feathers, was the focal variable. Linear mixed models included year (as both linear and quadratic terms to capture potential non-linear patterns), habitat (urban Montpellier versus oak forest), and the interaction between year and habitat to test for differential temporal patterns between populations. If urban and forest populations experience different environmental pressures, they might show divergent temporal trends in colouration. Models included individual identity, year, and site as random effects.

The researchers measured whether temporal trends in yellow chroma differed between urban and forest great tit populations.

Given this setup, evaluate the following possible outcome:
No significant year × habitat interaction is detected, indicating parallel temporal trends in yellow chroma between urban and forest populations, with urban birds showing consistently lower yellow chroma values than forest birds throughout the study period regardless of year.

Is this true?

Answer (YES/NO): NO